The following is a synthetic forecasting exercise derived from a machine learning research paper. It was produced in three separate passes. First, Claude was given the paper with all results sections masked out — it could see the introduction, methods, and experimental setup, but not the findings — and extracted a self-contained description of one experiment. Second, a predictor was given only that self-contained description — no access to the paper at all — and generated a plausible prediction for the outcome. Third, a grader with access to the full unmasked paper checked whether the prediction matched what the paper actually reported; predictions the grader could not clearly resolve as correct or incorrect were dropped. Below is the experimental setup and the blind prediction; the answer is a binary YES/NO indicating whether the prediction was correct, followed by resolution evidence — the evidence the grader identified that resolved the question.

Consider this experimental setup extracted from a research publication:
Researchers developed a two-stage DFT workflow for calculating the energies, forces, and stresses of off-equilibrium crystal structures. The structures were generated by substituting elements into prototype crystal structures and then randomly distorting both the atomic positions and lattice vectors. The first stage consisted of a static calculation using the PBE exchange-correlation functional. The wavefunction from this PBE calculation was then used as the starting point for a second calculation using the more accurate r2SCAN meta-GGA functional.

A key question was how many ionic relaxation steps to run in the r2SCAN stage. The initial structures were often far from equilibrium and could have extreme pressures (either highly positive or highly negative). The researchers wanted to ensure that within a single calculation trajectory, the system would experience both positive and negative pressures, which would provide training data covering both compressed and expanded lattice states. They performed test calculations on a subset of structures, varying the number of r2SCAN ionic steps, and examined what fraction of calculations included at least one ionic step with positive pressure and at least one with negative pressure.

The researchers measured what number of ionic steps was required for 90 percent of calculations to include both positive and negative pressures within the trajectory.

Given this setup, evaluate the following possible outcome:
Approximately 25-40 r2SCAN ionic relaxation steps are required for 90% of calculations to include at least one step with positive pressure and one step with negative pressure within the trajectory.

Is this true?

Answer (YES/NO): NO